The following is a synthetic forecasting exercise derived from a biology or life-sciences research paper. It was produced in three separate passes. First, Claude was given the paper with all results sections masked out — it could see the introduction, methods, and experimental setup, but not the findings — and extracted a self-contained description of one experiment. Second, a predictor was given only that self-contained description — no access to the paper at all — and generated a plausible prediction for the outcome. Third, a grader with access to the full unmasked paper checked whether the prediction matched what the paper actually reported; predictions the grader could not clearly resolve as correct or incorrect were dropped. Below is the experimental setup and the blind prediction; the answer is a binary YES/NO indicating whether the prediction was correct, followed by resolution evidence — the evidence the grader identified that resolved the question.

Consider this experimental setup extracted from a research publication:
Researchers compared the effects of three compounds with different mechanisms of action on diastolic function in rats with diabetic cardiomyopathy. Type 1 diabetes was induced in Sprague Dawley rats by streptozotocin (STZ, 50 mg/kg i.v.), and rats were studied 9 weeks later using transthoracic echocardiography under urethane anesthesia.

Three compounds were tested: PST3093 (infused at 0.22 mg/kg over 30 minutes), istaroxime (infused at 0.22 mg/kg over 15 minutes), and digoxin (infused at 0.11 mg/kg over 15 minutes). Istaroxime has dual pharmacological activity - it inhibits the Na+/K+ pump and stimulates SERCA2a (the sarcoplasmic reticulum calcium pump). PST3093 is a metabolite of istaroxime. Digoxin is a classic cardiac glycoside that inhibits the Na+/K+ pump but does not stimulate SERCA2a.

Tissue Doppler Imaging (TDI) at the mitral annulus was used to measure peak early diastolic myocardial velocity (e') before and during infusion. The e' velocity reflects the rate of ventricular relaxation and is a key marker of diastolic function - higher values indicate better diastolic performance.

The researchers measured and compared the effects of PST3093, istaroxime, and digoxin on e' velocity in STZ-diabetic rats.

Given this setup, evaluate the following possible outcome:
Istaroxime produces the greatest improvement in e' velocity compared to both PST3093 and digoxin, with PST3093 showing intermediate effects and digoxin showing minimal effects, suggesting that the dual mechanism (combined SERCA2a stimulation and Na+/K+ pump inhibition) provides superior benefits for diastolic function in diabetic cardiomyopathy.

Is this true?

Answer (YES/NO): NO